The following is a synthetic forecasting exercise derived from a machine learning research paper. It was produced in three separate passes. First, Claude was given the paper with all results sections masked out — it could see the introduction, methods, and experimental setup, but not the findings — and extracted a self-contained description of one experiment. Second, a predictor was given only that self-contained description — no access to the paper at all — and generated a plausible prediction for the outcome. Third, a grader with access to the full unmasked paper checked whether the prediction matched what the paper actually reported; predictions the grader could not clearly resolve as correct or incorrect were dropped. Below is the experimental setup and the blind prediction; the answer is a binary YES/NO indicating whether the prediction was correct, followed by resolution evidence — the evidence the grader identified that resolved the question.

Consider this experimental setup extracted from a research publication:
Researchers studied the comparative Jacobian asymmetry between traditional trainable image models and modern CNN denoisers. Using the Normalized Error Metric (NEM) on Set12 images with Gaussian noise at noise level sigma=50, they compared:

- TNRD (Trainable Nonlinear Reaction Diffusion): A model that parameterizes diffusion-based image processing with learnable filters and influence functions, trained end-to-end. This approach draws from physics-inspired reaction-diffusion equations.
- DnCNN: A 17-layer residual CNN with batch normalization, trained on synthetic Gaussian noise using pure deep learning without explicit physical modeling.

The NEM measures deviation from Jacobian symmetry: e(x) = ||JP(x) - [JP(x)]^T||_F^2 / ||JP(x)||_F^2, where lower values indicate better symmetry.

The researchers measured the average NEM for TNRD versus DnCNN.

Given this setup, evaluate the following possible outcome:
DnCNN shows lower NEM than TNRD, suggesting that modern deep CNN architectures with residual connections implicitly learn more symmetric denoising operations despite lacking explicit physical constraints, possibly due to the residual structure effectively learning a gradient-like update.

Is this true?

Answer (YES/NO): YES